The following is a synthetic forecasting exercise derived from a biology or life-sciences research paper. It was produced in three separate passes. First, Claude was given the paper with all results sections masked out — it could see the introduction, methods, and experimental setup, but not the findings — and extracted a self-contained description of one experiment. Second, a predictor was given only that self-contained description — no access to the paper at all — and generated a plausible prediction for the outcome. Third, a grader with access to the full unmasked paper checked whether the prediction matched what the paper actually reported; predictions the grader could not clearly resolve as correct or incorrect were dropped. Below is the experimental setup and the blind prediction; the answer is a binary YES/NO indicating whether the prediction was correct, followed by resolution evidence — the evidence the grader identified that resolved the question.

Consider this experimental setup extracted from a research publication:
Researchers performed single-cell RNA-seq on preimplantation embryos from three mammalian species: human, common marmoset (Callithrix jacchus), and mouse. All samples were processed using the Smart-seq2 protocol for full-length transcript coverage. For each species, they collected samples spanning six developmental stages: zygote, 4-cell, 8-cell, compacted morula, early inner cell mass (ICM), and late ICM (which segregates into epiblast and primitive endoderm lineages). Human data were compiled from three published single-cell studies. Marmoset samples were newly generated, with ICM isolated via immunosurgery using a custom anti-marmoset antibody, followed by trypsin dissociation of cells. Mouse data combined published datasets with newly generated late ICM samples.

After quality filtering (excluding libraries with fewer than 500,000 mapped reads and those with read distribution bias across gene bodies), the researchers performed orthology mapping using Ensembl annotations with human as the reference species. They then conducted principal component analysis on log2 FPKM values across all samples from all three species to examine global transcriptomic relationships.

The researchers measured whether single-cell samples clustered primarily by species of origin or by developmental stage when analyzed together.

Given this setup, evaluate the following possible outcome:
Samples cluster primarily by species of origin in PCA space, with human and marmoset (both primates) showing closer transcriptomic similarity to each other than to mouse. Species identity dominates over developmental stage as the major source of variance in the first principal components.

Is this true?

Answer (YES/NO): NO